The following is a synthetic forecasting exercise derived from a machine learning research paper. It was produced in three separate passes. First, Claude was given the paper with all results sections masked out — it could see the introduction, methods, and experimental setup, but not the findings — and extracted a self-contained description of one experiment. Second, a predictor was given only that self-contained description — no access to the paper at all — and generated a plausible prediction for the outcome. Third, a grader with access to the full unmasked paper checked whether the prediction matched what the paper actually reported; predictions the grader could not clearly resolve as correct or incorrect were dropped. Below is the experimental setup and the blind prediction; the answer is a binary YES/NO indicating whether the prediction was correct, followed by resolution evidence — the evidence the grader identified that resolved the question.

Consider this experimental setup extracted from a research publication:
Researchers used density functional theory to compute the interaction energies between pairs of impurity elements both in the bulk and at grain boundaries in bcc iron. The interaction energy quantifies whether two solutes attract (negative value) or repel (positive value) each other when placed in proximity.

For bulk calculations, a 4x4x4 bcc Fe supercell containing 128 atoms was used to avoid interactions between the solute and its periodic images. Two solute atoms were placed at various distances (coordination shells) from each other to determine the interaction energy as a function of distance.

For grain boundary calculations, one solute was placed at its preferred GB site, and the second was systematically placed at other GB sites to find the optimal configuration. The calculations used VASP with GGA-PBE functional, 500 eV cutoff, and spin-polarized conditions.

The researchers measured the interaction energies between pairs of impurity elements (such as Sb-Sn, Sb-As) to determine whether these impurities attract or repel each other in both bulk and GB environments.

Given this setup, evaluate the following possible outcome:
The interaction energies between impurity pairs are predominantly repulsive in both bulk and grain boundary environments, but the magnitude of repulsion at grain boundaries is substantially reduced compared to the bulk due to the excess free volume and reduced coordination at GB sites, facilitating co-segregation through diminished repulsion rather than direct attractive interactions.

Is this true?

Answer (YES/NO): NO